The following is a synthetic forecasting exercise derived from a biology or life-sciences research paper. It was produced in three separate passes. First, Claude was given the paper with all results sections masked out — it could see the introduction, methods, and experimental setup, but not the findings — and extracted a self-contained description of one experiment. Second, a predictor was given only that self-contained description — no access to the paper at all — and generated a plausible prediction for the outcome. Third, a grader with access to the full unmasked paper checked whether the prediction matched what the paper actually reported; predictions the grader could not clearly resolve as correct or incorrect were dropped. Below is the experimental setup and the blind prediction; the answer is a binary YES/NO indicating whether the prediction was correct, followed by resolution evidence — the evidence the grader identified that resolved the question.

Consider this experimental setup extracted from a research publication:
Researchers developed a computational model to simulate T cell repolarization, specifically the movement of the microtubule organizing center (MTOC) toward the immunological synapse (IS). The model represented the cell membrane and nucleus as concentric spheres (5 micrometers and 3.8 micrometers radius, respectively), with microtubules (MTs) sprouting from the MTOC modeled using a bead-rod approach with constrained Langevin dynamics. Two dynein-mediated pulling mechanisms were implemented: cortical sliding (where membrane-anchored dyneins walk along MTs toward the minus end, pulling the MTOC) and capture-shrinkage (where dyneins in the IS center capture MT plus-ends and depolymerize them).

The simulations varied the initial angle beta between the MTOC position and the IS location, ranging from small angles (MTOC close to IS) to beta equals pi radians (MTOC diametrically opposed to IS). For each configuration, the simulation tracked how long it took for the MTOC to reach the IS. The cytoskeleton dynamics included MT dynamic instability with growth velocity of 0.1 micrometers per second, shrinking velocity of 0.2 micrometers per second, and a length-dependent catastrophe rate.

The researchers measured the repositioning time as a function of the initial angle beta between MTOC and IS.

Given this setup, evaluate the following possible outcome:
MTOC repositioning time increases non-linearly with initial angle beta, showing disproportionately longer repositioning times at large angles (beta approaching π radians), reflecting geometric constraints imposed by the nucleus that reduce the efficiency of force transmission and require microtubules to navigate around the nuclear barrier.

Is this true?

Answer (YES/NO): NO